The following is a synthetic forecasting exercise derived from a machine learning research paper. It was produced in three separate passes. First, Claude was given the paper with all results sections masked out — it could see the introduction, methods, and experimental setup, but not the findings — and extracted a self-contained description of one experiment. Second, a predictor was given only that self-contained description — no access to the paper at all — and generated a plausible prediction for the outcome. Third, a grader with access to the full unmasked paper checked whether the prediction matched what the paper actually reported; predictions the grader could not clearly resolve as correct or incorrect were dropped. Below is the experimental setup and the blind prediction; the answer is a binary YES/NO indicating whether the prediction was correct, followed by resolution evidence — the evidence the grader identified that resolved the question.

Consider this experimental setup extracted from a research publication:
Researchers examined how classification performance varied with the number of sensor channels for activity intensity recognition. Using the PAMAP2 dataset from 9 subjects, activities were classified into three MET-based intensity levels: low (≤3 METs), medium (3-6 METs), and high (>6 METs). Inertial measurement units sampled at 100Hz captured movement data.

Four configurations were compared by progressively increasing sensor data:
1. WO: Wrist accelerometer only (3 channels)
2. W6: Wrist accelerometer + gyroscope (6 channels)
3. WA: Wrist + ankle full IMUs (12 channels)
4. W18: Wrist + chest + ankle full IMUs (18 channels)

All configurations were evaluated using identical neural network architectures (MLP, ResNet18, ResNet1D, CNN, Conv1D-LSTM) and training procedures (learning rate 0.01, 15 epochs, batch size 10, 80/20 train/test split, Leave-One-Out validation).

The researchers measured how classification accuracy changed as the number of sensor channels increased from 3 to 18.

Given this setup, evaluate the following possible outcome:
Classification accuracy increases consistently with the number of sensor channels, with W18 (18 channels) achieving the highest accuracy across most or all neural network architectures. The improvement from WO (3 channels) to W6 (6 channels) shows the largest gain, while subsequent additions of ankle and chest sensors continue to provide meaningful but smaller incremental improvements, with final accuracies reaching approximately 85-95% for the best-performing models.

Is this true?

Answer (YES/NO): NO